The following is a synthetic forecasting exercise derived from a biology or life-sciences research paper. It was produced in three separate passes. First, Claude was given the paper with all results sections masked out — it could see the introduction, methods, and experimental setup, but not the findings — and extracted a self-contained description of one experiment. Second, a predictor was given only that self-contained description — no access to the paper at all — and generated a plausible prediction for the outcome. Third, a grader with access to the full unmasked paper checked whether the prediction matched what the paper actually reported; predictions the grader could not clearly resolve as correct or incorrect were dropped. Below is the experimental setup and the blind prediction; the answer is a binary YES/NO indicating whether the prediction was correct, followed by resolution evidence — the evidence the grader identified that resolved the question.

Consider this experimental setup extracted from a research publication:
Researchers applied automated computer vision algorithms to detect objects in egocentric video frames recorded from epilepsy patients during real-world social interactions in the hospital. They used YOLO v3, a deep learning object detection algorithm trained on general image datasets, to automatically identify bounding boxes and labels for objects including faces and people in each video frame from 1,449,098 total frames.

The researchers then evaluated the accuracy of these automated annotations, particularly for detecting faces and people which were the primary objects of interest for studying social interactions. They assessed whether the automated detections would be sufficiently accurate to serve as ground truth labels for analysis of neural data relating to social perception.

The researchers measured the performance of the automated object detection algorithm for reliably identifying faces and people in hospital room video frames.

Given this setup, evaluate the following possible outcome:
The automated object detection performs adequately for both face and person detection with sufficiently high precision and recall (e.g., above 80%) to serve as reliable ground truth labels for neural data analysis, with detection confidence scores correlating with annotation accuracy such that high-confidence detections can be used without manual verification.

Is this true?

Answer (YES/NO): NO